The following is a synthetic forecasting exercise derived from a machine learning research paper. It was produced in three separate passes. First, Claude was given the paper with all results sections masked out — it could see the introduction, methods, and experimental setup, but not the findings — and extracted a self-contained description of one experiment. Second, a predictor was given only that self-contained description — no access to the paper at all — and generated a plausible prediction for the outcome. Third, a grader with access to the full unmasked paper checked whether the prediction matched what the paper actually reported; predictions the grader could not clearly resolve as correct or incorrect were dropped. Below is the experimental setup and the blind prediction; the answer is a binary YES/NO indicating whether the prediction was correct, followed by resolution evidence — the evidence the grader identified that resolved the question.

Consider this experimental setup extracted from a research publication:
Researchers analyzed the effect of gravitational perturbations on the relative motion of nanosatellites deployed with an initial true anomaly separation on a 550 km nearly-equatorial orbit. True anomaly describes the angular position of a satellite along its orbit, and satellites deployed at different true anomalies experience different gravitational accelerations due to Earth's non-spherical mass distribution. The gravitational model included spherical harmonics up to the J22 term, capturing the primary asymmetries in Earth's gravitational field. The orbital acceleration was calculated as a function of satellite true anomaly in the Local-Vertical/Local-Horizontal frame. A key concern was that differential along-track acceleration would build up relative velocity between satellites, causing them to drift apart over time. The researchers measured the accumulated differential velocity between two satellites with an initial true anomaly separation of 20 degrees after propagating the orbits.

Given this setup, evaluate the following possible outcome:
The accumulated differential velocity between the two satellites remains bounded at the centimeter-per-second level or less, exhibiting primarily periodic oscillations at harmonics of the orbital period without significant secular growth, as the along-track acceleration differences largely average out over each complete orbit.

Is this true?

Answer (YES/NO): NO